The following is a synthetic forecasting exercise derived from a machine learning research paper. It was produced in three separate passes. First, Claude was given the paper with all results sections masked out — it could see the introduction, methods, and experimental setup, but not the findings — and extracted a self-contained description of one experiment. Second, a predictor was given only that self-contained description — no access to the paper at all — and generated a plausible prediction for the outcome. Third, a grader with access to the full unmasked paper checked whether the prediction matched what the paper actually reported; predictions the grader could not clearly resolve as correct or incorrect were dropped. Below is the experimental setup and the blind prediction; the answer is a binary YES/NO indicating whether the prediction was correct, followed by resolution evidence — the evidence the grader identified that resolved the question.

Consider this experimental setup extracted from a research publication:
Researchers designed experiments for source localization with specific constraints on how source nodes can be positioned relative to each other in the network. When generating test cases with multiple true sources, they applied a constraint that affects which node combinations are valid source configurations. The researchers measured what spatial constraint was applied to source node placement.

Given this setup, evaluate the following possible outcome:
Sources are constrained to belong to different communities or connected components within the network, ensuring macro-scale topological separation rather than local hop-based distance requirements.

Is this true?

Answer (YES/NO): NO